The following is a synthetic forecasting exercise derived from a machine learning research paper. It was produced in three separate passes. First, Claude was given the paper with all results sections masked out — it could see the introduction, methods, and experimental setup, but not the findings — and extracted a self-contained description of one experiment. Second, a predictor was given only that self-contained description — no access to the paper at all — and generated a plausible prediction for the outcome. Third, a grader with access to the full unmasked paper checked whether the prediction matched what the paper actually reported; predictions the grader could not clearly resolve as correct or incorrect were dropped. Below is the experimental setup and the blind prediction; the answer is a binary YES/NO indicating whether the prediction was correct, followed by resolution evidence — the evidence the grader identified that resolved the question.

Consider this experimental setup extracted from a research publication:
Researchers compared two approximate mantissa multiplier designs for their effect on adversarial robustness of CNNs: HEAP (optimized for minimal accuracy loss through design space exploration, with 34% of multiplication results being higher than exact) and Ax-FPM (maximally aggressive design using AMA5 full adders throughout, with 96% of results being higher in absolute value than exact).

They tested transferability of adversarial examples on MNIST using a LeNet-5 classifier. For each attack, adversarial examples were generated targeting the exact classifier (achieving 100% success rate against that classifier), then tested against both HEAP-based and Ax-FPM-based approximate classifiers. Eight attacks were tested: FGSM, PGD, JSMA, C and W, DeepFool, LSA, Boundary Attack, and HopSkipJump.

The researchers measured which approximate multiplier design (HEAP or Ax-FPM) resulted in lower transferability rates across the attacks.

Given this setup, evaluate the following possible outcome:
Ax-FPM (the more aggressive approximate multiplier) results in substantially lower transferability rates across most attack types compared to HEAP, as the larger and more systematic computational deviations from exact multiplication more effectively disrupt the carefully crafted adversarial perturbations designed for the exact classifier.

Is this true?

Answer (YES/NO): YES